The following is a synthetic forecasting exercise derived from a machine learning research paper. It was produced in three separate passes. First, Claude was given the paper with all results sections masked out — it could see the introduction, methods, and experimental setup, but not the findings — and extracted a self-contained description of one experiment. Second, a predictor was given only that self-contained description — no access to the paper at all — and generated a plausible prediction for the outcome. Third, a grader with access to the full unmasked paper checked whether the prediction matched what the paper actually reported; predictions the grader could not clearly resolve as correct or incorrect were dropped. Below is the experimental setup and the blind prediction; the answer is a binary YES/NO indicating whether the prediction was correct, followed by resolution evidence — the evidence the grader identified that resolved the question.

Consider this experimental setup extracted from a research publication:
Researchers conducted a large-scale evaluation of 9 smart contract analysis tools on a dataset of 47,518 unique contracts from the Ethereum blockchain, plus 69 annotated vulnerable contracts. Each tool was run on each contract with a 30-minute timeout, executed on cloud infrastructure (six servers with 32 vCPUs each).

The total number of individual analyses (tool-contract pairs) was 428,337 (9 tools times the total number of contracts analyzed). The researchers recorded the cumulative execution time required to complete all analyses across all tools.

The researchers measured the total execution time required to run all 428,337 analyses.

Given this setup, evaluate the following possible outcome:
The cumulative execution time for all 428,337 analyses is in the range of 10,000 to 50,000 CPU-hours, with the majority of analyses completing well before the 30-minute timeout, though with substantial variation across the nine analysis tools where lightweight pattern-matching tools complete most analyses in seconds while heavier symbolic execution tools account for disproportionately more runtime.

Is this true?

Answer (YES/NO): YES